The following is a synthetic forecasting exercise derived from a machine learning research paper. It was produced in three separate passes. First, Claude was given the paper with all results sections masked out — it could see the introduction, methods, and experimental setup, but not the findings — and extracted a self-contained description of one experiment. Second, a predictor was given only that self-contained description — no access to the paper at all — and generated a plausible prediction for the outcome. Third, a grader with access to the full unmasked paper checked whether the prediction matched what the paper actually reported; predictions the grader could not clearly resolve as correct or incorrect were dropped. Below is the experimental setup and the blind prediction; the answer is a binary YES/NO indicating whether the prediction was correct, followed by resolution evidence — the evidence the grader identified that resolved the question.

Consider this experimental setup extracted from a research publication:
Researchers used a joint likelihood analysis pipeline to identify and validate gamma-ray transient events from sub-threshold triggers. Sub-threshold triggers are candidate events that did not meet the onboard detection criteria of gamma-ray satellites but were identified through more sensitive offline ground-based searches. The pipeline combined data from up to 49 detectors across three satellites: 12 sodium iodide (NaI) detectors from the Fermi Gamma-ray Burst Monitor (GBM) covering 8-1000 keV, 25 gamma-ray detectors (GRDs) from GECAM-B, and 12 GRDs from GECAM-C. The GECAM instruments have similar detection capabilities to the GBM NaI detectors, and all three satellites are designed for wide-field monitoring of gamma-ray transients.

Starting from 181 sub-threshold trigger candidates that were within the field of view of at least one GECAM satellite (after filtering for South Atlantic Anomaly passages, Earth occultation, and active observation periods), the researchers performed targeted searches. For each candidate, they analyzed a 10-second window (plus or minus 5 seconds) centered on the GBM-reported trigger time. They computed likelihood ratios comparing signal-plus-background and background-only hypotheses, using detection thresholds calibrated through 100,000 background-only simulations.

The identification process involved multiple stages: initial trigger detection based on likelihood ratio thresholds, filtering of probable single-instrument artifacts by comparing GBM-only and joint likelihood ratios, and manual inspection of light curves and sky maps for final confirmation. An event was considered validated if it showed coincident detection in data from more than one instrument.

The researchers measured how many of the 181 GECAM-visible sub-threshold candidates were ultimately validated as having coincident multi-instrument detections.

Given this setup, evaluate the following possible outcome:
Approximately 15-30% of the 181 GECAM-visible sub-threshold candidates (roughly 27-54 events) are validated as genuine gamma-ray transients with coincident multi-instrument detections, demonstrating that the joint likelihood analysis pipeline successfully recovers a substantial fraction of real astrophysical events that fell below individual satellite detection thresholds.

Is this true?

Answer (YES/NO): YES